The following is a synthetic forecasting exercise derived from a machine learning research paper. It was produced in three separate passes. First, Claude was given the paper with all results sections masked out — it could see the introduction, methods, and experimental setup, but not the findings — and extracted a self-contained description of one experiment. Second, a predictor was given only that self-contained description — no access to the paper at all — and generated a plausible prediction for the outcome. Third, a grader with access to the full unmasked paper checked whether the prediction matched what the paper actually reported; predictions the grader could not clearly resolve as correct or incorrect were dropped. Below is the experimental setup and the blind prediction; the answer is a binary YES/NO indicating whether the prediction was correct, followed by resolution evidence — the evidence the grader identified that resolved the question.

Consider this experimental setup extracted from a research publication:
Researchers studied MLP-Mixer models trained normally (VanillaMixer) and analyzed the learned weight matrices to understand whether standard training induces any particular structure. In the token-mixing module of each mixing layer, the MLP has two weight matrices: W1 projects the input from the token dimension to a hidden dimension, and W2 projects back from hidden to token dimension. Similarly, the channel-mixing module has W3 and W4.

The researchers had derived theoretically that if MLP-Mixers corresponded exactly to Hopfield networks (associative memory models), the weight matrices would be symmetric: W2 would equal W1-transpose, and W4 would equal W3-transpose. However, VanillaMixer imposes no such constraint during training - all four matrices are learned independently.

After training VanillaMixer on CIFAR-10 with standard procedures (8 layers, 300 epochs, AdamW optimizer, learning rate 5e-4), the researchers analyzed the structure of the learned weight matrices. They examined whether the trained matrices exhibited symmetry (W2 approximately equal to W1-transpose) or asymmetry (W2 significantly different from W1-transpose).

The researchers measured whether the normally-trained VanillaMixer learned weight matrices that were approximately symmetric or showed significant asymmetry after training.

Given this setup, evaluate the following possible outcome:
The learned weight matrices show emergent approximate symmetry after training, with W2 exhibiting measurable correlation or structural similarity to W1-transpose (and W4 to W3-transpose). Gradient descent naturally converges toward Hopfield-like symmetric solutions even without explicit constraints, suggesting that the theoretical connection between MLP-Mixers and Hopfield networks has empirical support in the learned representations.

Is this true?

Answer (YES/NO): NO